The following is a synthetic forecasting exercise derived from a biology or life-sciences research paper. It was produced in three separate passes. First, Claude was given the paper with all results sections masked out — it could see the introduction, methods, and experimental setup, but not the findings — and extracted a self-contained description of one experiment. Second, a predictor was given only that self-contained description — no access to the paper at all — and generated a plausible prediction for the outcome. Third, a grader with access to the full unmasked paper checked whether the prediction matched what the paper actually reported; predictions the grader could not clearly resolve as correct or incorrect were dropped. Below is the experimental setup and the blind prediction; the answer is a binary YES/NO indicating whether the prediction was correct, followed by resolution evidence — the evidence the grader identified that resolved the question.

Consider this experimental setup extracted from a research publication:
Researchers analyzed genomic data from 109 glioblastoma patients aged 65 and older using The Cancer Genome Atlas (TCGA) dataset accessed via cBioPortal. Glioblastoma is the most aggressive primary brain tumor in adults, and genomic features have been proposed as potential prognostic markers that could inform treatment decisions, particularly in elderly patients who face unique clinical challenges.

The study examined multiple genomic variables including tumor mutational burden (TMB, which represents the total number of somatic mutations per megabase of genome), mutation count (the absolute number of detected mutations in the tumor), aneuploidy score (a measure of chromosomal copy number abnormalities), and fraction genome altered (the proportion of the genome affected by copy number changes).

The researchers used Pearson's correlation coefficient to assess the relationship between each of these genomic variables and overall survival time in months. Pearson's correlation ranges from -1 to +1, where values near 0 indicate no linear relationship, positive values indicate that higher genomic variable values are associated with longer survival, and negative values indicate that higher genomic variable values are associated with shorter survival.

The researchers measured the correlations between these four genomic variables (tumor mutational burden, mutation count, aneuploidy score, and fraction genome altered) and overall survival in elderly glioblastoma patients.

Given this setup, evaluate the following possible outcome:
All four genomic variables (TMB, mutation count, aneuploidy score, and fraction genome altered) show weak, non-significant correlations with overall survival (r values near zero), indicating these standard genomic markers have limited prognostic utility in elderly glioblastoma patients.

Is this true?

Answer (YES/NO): YES